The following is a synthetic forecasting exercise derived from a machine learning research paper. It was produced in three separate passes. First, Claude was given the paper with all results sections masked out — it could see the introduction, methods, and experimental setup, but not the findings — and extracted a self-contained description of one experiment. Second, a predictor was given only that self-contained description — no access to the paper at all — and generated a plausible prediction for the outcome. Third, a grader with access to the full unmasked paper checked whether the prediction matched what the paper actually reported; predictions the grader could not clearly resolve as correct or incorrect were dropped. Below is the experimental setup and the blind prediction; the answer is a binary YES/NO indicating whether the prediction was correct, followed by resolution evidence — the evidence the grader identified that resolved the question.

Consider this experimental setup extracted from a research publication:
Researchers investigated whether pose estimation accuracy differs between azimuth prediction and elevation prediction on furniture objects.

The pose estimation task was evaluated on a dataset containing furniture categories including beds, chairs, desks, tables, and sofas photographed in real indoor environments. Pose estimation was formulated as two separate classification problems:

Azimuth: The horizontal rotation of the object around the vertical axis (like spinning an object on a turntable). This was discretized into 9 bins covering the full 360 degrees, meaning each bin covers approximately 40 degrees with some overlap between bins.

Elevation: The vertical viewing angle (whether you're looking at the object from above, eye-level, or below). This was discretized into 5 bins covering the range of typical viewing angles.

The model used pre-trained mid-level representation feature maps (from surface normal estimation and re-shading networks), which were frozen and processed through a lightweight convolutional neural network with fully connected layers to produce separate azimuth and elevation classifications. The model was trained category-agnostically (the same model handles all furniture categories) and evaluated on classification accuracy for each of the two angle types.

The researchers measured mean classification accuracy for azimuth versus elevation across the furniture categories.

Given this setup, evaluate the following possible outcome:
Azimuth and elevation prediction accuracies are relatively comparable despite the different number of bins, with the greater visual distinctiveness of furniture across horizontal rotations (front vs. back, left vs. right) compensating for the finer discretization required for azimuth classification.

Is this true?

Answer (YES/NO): YES